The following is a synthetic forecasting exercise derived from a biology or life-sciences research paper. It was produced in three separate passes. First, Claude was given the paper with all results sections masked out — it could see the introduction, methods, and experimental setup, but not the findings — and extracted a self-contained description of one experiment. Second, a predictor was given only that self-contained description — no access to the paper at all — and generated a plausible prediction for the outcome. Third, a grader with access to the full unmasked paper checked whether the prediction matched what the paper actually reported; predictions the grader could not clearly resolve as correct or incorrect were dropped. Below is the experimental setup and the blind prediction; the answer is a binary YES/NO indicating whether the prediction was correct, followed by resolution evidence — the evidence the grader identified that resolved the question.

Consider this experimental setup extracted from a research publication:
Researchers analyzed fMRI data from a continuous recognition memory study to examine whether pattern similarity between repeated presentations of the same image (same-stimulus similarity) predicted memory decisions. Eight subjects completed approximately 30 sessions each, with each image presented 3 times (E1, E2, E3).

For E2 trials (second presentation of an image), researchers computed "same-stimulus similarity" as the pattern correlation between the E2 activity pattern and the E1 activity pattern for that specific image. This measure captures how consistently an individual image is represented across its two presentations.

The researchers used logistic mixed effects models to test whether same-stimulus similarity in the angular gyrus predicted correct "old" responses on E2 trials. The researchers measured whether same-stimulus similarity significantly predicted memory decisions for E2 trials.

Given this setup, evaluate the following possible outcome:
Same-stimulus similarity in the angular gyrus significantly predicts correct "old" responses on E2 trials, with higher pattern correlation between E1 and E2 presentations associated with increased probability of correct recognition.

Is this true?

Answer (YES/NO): YES